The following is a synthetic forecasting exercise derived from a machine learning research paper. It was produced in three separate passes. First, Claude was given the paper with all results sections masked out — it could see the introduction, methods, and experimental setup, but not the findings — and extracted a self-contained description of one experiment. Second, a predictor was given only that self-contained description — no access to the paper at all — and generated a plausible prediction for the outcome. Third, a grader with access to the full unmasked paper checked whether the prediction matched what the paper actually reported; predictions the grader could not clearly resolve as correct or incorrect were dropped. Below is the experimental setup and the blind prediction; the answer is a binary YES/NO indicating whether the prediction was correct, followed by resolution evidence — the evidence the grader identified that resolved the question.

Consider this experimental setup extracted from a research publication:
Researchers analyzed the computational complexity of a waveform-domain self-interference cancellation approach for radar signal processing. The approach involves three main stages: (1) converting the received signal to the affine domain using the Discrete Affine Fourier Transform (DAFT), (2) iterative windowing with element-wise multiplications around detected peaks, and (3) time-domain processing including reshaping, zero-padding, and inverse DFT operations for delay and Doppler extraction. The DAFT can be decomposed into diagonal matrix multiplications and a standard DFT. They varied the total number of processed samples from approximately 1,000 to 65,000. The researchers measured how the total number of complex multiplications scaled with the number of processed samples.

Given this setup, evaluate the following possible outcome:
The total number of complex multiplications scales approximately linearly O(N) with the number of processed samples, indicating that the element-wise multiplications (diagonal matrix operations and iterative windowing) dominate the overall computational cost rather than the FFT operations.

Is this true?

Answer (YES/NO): NO